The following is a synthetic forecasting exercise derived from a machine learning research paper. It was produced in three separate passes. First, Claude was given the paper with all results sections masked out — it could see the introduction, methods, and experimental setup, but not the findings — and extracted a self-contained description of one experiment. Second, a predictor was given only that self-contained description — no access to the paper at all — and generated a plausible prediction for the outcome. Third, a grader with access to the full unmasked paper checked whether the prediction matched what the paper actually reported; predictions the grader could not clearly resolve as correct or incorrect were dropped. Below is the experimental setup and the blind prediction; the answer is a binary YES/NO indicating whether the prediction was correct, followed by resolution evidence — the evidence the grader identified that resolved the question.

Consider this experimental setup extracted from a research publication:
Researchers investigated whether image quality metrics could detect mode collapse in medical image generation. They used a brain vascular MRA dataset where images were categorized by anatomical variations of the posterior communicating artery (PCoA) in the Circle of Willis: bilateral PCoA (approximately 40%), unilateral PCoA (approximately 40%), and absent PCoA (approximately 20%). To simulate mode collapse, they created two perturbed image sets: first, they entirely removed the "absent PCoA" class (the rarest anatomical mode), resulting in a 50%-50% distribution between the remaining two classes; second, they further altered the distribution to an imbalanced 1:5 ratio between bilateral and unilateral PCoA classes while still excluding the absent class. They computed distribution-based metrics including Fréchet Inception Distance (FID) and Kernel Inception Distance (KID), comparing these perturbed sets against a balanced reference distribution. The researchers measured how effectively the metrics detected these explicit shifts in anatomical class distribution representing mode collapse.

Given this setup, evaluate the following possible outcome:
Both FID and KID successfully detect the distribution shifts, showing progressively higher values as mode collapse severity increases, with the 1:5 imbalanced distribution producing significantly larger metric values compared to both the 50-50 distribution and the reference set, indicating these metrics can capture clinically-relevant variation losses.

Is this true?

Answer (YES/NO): NO